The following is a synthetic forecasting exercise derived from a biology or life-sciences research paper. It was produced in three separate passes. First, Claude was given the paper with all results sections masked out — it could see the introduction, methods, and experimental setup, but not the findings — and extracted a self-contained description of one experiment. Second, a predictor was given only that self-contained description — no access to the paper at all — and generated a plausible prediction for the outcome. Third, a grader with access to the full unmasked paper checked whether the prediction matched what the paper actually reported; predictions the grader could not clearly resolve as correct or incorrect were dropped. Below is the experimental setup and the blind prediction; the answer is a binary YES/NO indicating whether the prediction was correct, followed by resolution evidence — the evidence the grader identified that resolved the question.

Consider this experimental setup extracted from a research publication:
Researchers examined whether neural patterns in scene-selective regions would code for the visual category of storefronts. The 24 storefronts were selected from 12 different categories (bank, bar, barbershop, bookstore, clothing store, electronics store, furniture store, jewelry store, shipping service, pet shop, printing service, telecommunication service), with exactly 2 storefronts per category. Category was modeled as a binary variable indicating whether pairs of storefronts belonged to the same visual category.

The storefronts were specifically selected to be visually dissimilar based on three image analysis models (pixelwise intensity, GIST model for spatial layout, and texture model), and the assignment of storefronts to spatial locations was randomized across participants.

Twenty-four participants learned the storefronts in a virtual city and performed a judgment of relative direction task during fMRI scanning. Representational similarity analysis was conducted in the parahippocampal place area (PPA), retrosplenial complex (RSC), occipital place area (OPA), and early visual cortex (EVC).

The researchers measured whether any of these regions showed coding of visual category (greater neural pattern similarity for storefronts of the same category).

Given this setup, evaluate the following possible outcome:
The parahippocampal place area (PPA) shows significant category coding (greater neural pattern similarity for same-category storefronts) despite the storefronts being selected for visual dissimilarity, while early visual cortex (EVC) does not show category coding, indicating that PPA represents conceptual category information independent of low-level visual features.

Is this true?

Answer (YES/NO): NO